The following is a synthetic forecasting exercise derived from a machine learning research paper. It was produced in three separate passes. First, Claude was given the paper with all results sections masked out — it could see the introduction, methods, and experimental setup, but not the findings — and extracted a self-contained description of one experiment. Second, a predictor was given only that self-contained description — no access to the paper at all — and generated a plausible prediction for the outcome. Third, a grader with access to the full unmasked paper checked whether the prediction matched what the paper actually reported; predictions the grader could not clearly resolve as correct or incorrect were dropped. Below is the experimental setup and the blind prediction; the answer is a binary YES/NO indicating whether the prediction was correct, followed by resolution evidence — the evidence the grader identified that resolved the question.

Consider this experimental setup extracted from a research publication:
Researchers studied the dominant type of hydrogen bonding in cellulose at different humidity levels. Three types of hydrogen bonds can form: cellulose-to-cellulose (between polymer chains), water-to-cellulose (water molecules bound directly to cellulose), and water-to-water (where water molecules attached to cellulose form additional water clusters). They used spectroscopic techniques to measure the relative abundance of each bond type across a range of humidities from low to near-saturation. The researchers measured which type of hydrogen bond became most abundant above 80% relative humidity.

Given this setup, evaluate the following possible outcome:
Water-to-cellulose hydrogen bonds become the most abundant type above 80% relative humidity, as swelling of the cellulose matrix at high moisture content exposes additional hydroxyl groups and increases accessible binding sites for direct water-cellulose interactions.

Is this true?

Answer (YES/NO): NO